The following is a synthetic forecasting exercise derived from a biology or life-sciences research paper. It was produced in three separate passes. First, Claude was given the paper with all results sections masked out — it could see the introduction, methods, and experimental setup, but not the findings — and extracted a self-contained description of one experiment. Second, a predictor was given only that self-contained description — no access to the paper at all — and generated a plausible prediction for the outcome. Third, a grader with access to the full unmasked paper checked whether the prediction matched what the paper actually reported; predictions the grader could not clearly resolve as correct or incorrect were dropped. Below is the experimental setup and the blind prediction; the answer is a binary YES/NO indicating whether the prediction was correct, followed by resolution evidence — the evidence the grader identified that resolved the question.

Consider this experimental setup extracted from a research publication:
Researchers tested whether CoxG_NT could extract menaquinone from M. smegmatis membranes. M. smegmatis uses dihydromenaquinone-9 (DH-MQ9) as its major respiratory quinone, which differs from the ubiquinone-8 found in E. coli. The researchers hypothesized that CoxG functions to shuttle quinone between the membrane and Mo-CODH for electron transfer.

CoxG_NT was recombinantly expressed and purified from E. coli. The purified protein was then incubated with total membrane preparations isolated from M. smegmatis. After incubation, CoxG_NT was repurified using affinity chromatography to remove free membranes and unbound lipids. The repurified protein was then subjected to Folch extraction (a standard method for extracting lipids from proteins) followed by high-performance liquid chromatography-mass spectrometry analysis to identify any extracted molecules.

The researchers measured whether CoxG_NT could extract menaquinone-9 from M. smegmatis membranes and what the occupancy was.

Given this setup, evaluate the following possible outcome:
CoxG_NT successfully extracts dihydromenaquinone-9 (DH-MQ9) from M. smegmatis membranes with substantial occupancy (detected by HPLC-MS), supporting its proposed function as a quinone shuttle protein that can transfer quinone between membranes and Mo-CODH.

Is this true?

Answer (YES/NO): YES